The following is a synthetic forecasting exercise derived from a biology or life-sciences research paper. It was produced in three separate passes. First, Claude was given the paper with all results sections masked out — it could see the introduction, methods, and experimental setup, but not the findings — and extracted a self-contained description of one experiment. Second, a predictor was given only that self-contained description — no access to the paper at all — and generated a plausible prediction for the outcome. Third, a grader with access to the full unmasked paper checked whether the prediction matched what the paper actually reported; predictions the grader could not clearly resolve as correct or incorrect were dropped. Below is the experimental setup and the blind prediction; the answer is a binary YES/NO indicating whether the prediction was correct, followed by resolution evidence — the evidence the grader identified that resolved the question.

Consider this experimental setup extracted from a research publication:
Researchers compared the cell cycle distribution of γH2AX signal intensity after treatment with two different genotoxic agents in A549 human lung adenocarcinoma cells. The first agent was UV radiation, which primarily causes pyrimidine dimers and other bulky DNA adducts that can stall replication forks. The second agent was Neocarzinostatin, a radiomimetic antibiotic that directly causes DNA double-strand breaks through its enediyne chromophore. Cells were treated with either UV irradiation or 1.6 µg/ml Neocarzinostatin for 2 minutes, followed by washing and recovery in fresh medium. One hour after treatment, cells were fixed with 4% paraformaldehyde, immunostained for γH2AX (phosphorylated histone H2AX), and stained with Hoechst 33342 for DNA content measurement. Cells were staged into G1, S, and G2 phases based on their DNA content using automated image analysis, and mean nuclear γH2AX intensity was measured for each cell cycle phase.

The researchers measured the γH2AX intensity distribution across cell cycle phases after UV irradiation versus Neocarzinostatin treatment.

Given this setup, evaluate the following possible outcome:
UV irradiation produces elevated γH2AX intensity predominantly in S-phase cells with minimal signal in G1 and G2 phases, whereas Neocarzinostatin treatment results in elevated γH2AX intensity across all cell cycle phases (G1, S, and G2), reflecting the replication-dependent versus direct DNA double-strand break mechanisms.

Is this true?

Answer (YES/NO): NO